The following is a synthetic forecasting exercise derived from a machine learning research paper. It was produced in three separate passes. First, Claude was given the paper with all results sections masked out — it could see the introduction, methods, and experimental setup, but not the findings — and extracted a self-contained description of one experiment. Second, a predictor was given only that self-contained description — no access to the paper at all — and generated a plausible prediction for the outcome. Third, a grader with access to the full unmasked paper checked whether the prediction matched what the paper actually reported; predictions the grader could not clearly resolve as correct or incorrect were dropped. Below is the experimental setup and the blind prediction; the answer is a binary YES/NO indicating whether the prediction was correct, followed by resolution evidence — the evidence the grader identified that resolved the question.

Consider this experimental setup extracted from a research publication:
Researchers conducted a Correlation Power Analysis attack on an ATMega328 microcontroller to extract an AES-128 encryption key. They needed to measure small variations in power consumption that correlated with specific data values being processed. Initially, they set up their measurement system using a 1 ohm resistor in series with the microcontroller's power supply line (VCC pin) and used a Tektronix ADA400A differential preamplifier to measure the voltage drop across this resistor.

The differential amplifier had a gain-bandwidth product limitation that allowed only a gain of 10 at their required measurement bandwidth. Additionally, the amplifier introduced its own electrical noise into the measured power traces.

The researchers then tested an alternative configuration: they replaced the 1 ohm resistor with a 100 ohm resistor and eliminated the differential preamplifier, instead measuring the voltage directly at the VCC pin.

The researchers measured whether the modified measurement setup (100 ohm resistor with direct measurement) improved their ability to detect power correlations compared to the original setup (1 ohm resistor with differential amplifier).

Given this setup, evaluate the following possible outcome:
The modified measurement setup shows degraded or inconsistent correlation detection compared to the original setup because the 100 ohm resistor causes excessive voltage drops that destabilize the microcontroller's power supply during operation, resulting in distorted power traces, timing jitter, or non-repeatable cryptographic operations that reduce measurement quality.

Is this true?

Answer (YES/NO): NO